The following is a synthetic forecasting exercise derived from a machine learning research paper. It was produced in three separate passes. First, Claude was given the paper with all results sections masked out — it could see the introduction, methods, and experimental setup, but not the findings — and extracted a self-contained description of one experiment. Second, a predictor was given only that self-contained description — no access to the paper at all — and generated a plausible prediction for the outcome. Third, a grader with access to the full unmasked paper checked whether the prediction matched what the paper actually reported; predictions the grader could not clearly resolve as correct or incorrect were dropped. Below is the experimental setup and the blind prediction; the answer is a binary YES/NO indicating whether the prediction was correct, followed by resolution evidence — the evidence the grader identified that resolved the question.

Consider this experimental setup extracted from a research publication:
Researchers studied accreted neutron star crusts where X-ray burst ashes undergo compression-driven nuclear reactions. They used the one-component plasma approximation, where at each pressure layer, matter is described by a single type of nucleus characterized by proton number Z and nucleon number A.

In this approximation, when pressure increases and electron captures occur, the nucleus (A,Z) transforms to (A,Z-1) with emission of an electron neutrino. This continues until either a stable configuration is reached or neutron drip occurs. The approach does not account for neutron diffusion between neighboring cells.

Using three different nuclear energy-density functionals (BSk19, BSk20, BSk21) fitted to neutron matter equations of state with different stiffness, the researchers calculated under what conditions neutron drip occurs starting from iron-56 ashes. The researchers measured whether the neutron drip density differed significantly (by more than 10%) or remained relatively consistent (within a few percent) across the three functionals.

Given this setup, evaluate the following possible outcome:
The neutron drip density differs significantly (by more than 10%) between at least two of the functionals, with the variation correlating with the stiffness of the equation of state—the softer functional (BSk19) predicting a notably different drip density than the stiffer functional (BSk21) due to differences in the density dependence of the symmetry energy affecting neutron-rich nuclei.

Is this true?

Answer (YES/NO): NO